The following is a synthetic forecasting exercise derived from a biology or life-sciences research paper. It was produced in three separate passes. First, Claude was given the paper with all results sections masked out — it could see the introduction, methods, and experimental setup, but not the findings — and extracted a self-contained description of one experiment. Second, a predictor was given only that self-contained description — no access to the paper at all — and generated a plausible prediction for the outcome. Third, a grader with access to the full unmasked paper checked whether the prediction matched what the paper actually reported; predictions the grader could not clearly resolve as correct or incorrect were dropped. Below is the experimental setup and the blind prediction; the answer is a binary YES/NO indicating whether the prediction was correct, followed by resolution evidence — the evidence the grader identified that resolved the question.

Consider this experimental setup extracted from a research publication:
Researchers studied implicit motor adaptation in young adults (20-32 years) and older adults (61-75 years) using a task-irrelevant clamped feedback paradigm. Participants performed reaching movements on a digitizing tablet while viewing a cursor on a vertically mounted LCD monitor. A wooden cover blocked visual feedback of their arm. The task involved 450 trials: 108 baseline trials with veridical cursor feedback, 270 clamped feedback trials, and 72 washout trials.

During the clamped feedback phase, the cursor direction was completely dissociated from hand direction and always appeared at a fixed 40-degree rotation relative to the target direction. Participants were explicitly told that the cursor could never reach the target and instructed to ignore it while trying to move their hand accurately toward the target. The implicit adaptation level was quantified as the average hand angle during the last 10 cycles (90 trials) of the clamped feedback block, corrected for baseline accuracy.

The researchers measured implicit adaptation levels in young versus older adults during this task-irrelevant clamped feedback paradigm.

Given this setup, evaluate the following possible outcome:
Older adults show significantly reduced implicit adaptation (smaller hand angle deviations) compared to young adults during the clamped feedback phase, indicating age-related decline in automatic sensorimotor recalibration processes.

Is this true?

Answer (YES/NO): NO